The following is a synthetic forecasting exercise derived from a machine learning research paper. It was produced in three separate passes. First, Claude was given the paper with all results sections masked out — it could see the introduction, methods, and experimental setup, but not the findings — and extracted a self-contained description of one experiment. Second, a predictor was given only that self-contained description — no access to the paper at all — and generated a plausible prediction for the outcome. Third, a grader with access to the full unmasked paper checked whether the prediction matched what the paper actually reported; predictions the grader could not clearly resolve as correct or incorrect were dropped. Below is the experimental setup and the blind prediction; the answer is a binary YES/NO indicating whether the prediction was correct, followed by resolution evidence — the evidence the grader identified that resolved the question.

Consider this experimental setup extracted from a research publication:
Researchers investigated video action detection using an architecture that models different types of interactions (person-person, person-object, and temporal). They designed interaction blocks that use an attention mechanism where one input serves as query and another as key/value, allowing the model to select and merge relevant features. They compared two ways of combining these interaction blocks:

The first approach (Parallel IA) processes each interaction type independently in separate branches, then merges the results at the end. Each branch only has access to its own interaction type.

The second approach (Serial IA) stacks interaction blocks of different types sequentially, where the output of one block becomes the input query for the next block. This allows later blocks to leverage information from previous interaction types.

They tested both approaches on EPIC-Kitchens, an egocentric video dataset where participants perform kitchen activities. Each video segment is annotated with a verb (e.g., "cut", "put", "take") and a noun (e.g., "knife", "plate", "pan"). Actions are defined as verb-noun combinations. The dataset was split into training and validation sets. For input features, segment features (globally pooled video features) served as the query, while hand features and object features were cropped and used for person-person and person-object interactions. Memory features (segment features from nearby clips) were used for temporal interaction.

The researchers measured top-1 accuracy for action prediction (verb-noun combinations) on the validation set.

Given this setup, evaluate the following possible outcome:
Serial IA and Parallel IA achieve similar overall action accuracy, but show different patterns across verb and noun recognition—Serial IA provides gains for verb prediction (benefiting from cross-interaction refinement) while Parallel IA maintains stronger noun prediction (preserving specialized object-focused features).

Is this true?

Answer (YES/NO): NO